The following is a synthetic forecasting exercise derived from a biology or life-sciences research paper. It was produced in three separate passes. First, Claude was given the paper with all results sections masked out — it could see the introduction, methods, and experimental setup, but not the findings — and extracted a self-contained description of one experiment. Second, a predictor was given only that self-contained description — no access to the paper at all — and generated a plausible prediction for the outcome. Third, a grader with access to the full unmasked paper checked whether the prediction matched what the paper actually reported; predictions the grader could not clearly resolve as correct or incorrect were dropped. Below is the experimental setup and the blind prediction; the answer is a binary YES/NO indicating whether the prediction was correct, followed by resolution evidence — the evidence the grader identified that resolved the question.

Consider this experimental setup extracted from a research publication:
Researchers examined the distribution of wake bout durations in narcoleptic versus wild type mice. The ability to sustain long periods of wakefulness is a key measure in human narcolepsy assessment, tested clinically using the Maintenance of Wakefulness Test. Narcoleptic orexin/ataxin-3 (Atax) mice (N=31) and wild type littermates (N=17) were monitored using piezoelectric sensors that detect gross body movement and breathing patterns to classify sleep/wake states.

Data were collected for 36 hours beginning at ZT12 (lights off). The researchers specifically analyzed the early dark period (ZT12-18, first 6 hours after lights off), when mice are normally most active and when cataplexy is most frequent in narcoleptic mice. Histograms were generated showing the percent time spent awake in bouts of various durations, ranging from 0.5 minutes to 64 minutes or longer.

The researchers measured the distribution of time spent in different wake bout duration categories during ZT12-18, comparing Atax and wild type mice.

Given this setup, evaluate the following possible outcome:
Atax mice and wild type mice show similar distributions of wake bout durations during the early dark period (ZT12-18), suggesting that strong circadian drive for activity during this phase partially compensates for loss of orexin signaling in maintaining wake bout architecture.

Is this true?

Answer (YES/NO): NO